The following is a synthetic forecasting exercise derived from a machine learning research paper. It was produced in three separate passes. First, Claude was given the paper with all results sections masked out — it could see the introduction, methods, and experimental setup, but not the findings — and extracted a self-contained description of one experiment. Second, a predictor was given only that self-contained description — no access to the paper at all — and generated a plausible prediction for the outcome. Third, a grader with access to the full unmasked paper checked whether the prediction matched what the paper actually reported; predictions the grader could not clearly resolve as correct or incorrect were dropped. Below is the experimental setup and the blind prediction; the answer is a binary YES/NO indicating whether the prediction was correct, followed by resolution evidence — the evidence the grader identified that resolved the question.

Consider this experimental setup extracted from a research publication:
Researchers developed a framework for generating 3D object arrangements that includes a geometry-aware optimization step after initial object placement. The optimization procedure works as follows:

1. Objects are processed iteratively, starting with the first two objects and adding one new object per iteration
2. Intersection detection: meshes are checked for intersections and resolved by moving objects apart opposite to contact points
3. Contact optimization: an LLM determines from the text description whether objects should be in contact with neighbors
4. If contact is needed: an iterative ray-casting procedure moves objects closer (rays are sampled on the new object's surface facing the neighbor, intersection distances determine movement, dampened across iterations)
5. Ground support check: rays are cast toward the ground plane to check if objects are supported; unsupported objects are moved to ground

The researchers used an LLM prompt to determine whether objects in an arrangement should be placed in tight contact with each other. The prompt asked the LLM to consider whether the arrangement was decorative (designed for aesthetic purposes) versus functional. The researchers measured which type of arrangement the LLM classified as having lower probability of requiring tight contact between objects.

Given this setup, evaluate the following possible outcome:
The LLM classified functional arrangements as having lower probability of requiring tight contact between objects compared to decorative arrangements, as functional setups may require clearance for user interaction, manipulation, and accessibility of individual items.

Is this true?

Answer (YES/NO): NO